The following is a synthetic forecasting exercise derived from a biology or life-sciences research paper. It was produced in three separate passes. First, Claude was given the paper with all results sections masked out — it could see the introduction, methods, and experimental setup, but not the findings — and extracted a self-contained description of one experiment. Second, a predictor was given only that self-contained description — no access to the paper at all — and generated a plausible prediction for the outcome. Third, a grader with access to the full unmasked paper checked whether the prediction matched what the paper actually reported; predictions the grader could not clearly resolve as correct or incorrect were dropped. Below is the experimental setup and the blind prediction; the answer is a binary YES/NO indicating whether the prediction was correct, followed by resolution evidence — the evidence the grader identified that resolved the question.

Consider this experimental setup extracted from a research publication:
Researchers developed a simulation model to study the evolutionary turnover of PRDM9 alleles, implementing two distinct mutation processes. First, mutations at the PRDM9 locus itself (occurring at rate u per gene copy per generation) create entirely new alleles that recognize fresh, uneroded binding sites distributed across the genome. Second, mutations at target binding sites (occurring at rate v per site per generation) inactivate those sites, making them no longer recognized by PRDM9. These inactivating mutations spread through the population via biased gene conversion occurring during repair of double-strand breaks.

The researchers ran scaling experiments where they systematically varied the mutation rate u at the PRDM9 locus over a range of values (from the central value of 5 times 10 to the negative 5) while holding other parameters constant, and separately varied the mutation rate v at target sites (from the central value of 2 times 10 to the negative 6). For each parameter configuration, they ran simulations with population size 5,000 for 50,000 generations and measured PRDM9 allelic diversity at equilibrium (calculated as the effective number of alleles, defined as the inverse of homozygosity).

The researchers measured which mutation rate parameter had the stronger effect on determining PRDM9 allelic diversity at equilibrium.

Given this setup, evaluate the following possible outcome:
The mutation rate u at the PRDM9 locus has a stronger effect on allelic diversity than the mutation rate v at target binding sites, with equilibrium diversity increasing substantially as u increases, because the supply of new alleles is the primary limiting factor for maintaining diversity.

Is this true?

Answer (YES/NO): YES